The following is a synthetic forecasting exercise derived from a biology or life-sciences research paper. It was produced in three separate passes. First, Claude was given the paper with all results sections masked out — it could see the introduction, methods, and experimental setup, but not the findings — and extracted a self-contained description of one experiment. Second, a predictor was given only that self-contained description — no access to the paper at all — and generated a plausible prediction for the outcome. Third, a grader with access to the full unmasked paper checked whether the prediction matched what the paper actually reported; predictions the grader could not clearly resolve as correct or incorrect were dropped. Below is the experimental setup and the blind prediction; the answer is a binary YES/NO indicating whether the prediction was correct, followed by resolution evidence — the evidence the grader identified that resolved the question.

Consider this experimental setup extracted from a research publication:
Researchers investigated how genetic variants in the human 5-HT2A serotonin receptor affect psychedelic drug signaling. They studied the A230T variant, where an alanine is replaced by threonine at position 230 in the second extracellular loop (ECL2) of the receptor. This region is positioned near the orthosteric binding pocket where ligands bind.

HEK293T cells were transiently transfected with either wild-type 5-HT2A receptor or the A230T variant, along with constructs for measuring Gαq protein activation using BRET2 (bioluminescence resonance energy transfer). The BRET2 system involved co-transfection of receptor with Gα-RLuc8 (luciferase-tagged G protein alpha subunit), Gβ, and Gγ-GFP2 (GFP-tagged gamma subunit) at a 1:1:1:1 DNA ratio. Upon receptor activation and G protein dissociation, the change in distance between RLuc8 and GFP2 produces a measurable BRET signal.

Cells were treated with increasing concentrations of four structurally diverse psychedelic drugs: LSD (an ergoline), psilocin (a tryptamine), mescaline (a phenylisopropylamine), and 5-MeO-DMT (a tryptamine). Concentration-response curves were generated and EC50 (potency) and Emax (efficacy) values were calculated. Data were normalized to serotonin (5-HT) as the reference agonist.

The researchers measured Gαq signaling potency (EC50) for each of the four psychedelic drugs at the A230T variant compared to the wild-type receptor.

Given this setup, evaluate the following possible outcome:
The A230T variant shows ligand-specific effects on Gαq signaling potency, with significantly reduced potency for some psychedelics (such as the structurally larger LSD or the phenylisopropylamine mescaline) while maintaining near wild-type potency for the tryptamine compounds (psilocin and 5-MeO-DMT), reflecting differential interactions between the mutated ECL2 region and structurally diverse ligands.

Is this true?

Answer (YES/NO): NO